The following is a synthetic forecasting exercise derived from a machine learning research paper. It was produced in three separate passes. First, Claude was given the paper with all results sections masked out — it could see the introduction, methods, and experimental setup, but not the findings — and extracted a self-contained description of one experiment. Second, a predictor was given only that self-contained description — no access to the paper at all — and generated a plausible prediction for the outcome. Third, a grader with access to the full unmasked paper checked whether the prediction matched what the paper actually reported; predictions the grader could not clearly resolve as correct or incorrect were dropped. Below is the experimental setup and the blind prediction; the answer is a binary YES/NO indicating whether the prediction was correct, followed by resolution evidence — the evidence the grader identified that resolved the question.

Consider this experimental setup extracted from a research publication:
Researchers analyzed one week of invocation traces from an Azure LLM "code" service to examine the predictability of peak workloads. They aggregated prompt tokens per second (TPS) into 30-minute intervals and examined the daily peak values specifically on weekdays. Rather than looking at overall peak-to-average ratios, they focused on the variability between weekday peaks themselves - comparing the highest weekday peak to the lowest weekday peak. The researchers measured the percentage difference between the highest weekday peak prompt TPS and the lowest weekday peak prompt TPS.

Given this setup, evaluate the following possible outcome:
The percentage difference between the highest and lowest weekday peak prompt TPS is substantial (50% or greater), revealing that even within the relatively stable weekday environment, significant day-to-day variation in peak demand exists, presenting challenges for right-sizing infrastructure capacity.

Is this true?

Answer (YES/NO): NO